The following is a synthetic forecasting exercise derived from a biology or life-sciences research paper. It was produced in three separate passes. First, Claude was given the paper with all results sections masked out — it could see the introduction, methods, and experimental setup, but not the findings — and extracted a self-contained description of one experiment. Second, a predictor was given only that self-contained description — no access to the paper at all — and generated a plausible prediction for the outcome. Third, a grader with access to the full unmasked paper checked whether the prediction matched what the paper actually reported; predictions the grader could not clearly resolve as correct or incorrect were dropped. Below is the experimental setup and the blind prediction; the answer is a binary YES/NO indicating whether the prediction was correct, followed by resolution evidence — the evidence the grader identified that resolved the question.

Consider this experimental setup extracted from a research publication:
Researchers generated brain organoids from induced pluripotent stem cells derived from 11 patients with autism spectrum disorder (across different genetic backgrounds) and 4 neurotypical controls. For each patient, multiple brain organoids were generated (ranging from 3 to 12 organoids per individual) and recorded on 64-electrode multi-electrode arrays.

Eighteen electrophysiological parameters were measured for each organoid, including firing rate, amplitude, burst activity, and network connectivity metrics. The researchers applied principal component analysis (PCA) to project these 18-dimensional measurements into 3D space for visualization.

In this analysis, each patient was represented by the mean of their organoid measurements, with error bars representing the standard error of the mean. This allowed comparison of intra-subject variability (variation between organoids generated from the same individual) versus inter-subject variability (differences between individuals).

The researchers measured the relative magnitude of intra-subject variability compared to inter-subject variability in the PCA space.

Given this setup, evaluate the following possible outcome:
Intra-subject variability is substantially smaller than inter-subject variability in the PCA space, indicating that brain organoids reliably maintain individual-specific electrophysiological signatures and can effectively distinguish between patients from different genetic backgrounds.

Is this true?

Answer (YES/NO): YES